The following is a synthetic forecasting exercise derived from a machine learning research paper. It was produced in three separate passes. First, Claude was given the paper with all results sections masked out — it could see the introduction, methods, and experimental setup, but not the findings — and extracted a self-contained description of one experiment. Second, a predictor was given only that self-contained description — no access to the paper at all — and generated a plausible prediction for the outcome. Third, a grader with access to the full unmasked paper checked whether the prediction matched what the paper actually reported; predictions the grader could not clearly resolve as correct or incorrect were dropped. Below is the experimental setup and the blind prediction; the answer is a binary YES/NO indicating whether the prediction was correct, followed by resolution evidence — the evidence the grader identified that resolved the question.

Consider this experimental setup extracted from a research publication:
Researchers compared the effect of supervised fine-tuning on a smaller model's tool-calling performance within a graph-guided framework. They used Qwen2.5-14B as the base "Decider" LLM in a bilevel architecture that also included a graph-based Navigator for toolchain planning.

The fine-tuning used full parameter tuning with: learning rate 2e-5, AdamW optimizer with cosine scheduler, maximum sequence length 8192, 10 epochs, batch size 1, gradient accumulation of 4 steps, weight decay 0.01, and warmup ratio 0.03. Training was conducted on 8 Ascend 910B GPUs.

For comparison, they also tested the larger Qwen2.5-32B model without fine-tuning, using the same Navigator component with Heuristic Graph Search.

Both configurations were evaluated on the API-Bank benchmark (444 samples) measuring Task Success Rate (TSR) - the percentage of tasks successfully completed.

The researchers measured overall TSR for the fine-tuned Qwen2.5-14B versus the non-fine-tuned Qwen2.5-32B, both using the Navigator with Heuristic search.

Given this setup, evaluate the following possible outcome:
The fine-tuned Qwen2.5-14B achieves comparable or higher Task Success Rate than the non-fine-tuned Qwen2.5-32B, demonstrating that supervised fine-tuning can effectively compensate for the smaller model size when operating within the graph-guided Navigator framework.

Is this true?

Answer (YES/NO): YES